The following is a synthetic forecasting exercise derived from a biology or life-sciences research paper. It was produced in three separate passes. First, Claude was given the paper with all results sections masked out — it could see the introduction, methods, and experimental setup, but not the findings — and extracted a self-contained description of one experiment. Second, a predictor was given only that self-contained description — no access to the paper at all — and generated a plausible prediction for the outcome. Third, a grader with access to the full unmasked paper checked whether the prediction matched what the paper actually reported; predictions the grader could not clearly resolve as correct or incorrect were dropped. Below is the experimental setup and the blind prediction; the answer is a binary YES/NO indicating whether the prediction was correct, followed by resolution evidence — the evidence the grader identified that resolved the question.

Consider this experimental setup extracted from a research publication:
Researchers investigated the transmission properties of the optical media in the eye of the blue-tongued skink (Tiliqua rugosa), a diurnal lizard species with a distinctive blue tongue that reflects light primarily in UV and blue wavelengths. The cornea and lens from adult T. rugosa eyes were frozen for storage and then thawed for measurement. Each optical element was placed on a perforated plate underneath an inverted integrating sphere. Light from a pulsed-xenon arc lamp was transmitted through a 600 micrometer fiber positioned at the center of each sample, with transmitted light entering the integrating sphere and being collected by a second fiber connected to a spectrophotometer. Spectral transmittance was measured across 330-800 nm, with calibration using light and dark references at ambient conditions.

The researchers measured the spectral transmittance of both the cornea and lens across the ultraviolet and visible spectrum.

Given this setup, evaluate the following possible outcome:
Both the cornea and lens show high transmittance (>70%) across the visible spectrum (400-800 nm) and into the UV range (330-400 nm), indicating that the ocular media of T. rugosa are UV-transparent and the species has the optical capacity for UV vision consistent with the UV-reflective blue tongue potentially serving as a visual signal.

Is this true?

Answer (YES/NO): NO